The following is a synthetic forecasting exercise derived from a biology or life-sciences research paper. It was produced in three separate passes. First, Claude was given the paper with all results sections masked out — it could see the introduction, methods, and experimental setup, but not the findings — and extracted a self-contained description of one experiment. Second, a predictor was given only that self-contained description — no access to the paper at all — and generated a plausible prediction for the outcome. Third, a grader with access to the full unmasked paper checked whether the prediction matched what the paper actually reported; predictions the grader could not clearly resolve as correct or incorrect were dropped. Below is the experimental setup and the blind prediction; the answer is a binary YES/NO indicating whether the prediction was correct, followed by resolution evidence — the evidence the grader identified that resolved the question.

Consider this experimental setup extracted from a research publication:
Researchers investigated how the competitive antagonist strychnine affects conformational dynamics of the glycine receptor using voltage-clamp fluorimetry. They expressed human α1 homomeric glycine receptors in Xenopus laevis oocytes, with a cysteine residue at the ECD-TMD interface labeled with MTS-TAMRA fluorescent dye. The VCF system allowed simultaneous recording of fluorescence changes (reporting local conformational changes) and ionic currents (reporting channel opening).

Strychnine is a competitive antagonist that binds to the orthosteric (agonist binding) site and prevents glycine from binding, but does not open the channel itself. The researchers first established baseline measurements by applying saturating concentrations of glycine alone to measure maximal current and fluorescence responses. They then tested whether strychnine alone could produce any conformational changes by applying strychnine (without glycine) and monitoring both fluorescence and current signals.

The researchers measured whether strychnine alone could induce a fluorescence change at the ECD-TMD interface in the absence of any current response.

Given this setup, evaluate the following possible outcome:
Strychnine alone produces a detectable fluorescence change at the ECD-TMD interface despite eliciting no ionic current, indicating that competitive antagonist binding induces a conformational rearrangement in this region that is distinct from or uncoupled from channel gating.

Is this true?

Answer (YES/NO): YES